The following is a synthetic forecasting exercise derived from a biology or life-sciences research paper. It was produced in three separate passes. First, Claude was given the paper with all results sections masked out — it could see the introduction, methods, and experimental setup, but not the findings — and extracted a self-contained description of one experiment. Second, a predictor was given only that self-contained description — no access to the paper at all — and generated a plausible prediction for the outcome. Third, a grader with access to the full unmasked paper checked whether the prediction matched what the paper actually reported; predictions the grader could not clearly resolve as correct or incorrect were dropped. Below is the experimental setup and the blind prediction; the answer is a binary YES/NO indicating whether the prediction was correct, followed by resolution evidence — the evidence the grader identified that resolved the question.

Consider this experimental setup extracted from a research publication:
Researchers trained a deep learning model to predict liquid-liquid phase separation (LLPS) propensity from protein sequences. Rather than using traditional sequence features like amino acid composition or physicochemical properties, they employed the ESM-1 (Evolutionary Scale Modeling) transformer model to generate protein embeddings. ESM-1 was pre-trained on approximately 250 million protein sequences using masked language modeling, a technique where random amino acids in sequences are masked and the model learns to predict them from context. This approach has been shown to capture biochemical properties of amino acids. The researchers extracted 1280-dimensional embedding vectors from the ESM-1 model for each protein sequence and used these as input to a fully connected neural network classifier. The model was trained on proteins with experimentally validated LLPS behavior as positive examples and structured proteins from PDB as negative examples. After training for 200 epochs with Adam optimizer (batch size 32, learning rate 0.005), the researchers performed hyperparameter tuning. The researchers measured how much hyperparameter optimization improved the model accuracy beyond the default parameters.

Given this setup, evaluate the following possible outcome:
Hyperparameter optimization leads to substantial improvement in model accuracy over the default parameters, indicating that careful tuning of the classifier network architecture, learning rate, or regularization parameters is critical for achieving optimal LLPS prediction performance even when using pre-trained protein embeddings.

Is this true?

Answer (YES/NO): NO